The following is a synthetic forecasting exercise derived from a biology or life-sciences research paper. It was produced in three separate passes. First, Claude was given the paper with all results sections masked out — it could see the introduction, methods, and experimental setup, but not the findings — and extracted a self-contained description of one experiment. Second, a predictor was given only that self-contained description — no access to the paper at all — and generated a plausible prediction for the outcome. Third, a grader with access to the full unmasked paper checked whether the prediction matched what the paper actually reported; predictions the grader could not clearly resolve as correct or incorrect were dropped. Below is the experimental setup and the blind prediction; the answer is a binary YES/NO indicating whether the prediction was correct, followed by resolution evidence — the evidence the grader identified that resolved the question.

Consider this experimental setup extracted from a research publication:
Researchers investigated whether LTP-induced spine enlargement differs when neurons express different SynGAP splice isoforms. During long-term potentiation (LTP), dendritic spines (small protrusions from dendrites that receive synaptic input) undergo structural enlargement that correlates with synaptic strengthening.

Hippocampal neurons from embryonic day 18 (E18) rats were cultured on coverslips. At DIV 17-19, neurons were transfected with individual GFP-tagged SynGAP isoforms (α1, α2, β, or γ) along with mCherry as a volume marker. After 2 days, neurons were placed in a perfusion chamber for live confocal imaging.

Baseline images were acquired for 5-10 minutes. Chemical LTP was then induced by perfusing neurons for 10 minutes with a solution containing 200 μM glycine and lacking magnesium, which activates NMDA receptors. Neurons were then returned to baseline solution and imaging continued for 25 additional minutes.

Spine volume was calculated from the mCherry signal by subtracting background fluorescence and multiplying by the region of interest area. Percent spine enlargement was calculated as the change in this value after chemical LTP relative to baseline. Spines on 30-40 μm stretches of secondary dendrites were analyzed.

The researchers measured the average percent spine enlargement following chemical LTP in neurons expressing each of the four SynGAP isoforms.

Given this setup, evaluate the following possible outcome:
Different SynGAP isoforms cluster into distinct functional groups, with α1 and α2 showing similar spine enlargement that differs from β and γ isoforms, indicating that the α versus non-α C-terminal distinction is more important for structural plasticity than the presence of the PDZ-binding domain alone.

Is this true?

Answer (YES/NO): NO